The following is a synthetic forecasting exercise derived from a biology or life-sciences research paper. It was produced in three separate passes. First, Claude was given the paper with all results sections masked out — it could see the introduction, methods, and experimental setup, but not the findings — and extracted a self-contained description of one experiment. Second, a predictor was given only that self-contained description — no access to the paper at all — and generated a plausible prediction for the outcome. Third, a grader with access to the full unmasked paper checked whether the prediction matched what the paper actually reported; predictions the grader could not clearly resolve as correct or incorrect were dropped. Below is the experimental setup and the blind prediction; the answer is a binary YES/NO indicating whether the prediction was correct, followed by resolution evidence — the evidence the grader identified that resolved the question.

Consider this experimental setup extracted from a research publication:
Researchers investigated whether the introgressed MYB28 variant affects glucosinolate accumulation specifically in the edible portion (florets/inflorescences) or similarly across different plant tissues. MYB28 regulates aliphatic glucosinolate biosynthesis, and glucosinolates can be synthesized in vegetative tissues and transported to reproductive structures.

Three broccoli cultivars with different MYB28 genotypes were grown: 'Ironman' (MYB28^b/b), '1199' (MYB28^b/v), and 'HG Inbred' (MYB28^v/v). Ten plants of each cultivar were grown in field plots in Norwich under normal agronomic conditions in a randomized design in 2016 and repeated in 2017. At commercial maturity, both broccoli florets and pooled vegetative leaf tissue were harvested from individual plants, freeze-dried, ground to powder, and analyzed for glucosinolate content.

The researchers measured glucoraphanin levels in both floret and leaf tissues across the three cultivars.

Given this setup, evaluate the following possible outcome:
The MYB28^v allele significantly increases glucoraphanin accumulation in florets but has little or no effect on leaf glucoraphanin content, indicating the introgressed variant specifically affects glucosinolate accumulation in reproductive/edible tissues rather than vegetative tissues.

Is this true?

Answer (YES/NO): NO